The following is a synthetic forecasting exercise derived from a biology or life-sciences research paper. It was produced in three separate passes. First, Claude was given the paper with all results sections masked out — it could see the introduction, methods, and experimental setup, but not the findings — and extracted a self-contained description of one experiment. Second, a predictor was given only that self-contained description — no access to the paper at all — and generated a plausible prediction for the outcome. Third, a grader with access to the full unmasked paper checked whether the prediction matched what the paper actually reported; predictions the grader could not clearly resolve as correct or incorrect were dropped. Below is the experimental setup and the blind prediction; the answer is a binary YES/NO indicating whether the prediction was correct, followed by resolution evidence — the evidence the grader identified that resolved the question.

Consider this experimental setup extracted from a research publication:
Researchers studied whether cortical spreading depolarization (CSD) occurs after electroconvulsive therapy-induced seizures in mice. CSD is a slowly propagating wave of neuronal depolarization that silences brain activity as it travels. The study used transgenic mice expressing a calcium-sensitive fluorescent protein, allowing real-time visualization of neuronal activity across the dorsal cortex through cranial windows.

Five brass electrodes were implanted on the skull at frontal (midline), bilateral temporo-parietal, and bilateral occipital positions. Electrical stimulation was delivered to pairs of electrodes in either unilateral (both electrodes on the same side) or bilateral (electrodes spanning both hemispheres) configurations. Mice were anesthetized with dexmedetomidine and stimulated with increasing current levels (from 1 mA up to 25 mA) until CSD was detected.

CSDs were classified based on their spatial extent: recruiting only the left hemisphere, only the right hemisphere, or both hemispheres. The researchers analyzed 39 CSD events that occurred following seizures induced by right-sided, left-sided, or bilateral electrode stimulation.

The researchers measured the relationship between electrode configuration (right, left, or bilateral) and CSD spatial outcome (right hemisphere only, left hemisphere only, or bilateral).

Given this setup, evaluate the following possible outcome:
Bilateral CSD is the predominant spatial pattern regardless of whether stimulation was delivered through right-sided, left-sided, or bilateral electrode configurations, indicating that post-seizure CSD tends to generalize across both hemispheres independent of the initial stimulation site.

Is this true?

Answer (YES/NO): NO